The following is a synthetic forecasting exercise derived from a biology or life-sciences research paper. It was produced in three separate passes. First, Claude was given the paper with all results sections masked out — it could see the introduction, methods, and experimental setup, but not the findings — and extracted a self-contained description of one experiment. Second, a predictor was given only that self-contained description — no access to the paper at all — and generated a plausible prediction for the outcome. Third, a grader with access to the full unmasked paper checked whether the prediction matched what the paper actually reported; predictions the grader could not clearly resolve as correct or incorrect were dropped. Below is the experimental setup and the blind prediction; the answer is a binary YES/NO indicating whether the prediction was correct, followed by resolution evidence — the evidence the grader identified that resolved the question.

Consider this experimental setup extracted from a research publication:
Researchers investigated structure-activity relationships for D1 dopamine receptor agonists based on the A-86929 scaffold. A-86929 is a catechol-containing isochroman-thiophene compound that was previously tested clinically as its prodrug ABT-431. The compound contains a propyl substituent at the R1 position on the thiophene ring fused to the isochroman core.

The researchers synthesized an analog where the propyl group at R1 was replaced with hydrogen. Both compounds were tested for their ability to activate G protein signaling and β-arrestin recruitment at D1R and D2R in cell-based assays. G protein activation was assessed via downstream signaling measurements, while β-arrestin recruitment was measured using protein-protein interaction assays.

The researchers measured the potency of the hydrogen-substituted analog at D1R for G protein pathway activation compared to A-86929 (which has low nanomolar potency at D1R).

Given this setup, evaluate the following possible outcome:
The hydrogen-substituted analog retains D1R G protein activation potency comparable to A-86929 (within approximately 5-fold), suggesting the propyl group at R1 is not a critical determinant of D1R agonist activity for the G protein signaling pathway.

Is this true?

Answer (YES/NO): NO